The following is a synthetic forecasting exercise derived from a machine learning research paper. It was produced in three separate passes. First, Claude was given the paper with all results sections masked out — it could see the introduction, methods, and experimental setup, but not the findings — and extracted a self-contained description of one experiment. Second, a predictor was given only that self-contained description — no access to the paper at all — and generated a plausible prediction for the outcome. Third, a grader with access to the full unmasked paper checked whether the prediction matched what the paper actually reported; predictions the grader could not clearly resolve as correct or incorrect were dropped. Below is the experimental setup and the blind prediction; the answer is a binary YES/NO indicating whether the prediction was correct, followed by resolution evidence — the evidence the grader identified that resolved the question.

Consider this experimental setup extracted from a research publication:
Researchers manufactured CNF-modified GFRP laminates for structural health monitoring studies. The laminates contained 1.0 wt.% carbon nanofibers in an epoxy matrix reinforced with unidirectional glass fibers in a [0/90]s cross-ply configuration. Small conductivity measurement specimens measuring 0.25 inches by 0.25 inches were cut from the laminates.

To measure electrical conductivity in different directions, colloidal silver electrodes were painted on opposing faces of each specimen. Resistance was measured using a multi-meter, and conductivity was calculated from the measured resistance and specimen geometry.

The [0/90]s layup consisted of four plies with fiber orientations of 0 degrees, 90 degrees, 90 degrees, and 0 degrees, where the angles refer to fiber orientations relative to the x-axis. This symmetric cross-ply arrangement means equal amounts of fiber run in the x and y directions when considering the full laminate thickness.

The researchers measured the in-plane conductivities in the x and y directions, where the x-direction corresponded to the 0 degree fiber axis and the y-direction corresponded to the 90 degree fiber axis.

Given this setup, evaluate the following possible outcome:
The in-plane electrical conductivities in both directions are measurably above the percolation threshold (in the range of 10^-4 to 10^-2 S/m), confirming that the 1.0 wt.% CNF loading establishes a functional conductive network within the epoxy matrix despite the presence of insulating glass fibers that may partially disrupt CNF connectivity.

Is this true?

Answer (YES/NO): NO